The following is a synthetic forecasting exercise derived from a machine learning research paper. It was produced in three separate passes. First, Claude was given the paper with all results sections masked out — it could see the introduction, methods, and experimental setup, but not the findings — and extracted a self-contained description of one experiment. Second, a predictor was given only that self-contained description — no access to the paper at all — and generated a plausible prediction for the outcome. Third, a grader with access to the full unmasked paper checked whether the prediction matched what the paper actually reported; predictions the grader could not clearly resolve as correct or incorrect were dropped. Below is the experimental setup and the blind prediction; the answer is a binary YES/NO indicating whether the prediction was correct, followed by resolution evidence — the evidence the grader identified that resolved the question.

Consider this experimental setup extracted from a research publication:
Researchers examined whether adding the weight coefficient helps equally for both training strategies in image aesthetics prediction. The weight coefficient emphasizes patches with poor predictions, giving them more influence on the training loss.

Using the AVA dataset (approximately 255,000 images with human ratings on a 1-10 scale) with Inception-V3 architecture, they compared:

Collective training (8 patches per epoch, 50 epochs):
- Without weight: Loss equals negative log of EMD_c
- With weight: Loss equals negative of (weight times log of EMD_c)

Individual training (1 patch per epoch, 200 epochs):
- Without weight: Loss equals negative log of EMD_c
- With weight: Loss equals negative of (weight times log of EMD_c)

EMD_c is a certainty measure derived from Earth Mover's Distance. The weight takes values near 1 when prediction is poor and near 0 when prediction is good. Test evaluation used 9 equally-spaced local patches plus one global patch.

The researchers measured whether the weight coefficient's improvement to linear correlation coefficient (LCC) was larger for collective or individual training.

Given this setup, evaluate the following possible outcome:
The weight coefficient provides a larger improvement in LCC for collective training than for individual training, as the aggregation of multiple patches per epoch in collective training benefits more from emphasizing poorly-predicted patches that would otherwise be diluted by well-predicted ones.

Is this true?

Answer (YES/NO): YES